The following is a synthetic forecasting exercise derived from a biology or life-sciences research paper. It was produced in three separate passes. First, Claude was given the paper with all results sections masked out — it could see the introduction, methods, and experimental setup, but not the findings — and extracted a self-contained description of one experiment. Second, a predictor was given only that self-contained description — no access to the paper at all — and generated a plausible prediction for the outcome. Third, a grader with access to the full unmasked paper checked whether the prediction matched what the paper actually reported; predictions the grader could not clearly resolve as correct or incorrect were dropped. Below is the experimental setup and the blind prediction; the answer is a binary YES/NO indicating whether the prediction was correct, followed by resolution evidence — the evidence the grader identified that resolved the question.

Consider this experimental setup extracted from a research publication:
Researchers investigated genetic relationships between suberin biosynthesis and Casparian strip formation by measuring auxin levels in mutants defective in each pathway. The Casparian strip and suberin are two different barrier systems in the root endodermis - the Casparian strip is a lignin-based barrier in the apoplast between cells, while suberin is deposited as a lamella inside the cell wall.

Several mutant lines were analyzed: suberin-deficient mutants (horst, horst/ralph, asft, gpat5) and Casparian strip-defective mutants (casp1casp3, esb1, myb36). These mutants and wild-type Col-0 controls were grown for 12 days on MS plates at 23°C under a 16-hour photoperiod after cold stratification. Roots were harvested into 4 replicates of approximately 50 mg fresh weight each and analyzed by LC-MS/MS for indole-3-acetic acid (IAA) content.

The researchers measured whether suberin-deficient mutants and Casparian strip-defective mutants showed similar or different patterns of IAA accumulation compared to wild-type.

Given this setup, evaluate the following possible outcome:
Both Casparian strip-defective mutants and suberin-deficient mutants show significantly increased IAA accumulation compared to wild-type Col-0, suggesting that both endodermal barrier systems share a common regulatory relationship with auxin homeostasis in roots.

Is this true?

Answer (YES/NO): NO